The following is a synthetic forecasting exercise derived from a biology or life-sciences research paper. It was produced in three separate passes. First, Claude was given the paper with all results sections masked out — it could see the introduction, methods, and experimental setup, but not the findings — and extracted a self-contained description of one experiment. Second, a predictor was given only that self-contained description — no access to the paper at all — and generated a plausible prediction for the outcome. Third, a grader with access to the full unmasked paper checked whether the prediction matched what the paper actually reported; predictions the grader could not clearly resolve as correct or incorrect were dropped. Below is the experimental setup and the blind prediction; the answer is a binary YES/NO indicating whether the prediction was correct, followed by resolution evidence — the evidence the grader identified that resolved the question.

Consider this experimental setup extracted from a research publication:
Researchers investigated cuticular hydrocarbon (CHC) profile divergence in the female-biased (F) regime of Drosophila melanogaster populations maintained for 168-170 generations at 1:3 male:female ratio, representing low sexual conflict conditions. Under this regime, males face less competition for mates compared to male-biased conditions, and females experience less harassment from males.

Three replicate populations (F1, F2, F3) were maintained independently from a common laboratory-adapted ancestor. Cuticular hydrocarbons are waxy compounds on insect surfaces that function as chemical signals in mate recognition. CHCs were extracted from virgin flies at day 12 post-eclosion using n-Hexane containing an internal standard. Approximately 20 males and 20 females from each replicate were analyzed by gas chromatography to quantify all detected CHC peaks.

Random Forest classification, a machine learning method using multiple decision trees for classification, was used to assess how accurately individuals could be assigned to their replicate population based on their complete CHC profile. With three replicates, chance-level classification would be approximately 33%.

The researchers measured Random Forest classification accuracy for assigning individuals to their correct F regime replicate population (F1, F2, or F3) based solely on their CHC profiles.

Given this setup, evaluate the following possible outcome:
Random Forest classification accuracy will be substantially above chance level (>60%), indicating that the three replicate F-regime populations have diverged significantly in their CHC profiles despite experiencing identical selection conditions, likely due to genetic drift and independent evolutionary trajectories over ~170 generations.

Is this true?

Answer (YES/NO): YES